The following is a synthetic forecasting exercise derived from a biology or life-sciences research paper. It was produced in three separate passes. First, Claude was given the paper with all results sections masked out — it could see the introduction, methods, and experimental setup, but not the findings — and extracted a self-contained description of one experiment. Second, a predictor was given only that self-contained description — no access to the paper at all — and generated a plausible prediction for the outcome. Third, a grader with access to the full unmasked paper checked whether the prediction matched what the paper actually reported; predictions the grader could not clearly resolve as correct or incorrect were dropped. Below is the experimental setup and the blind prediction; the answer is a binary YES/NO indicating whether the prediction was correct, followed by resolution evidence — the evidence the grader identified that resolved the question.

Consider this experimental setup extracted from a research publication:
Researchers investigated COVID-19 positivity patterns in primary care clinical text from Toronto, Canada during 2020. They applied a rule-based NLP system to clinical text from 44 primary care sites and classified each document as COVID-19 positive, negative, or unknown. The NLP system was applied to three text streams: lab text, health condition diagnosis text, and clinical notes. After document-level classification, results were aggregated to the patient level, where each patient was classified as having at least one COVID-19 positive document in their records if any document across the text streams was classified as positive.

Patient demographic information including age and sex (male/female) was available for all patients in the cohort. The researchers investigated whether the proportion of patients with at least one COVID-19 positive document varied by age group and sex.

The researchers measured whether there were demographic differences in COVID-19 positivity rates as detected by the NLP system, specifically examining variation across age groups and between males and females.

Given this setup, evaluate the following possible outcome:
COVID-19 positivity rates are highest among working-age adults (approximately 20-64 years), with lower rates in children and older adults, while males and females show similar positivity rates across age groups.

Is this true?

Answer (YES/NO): NO